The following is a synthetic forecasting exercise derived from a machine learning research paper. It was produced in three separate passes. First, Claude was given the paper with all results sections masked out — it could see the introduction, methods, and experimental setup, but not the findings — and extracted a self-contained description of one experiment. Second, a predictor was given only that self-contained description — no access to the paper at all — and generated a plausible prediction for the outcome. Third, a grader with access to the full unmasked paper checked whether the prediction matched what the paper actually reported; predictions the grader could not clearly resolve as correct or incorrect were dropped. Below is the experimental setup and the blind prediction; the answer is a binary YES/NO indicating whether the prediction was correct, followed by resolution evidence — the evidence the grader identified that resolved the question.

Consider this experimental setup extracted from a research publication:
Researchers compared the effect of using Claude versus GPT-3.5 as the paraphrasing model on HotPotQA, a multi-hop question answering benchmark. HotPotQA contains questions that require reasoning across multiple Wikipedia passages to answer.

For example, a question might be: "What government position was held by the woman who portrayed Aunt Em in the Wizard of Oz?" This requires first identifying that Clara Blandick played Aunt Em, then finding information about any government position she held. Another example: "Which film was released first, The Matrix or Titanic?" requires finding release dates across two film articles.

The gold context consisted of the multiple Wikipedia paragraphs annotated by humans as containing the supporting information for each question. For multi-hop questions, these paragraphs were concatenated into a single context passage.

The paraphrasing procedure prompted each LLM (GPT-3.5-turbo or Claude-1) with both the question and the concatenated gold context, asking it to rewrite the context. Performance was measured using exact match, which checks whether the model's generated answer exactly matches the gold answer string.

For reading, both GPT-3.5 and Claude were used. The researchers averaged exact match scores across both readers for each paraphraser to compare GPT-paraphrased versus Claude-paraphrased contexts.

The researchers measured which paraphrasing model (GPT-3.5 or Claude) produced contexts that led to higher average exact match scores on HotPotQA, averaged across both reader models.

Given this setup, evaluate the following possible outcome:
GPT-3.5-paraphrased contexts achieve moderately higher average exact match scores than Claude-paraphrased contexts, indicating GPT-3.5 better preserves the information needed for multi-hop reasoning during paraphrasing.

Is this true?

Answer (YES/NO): NO